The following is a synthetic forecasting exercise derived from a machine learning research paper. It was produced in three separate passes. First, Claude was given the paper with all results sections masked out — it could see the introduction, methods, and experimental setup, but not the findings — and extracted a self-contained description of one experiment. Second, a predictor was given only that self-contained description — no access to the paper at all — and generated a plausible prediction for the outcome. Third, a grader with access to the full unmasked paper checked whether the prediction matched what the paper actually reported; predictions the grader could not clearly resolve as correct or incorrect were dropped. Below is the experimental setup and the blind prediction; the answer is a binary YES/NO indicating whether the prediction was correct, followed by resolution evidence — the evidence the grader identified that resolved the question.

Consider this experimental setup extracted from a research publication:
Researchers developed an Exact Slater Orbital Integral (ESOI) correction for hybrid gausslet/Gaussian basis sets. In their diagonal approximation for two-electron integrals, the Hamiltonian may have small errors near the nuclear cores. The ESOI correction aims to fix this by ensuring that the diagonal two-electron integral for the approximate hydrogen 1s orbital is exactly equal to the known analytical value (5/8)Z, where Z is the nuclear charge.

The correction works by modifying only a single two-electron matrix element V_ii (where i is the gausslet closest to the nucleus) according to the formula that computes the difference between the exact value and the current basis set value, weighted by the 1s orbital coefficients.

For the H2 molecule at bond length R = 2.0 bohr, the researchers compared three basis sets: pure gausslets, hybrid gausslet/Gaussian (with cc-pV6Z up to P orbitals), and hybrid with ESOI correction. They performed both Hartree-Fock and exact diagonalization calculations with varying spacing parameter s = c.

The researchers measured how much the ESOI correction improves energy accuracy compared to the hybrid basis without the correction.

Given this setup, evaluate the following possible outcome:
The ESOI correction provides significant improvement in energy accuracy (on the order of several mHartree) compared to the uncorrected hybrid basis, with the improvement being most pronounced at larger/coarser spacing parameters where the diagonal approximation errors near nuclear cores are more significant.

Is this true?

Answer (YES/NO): NO